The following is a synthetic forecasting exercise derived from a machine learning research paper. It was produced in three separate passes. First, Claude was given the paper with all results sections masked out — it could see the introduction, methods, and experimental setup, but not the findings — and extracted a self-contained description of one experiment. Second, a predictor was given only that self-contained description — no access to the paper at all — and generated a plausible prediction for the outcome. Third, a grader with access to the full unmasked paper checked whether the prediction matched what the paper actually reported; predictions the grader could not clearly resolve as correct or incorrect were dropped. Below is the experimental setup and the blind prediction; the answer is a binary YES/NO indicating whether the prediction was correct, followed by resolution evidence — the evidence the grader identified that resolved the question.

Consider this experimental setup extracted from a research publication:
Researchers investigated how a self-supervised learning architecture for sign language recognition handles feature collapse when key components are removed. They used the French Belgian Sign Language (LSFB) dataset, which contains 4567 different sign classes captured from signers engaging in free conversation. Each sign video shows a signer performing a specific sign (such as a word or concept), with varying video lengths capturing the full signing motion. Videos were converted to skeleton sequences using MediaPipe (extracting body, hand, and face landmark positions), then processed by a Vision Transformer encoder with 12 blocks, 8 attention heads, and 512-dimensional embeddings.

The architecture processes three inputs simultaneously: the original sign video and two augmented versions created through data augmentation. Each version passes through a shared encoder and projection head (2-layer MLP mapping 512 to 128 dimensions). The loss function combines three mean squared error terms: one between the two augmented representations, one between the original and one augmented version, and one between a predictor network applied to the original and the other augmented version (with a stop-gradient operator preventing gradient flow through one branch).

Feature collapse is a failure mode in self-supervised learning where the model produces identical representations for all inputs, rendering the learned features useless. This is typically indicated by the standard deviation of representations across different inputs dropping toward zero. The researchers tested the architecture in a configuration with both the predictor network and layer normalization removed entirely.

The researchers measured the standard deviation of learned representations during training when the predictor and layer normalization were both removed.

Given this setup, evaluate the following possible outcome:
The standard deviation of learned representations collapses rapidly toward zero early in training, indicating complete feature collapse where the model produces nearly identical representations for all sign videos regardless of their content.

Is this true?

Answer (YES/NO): YES